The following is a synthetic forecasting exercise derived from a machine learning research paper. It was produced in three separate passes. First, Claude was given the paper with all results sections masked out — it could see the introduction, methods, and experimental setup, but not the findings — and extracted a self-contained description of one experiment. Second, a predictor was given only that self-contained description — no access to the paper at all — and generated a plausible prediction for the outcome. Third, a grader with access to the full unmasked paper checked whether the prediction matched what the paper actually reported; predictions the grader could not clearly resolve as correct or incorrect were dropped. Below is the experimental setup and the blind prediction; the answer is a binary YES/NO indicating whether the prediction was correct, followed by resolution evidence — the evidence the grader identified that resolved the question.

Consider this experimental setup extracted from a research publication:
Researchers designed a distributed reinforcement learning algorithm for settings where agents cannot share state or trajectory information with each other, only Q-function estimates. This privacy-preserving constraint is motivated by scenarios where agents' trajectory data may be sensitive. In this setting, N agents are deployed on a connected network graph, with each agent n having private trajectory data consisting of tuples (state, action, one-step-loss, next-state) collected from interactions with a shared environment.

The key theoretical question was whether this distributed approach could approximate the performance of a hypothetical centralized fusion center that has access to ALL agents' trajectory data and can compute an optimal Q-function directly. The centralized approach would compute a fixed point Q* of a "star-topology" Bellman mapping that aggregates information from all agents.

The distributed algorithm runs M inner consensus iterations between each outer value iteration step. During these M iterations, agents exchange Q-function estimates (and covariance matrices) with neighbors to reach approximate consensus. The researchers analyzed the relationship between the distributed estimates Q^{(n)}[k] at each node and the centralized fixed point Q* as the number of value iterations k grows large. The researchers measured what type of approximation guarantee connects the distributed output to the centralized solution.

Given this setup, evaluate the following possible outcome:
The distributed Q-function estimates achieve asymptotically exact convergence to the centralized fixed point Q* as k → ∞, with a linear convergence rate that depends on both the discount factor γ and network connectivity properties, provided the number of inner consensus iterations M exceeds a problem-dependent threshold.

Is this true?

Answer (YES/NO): NO